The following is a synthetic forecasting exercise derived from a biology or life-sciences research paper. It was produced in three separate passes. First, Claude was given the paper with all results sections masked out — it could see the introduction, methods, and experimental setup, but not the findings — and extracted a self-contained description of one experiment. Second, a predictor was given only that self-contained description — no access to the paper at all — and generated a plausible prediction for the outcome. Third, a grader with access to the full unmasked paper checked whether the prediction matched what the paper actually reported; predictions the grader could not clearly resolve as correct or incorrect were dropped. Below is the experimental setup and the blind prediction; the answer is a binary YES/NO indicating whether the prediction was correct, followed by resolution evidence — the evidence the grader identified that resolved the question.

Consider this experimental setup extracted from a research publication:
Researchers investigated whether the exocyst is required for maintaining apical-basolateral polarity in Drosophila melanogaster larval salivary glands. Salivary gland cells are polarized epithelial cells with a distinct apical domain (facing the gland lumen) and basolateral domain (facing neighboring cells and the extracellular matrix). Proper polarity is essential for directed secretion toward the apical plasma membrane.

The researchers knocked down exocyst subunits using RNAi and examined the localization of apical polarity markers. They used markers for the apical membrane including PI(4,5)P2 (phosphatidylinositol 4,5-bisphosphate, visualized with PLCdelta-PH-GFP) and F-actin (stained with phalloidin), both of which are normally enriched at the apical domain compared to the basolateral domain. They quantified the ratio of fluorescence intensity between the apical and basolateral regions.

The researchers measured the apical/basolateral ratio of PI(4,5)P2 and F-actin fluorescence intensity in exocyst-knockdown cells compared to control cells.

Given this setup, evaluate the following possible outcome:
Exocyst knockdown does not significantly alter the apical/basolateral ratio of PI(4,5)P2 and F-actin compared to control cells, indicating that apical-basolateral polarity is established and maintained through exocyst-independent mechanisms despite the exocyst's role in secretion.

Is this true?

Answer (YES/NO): YES